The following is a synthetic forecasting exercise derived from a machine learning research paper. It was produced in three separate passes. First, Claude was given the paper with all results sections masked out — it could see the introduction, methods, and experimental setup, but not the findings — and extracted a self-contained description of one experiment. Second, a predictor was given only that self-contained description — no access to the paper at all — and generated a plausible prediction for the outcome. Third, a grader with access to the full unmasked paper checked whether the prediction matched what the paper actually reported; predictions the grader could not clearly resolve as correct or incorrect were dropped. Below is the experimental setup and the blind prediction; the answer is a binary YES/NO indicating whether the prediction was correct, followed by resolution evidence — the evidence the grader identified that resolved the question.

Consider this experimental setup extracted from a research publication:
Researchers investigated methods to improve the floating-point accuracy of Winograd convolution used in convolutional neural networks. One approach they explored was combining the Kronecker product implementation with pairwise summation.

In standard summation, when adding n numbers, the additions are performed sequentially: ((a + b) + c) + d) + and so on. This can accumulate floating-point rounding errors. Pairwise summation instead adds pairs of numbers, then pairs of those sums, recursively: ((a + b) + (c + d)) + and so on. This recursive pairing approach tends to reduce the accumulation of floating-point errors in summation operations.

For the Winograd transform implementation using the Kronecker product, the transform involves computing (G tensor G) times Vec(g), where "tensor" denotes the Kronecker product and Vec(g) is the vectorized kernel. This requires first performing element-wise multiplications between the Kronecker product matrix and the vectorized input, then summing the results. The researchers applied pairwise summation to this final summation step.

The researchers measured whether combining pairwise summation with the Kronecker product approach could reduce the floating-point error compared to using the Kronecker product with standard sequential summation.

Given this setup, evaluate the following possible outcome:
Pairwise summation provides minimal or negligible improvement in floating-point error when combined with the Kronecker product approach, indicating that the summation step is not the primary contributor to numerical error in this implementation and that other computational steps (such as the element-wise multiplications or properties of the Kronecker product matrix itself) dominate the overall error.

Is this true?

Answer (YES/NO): YES